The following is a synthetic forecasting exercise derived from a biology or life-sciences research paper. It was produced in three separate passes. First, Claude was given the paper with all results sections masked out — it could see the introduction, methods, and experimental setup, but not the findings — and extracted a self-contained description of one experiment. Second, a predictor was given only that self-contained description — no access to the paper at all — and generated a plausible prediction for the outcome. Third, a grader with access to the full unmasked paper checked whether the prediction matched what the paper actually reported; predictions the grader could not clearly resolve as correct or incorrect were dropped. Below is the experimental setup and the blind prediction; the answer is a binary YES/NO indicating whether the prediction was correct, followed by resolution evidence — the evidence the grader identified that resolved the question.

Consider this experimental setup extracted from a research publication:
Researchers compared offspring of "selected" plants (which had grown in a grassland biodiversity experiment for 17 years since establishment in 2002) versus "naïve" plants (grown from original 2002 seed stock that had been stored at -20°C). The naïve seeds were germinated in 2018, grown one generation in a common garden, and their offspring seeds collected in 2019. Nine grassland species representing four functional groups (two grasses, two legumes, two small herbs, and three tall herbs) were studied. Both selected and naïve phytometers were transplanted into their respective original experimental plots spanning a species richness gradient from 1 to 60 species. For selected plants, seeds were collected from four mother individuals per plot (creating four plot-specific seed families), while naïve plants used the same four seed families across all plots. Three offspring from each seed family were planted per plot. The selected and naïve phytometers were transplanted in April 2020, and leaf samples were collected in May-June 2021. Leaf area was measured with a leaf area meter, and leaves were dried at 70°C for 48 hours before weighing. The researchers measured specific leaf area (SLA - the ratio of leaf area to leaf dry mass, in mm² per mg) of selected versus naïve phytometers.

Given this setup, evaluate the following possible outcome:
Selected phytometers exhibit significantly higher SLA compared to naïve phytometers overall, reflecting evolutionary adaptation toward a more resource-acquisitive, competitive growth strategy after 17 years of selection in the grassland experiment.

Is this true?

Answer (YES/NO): NO